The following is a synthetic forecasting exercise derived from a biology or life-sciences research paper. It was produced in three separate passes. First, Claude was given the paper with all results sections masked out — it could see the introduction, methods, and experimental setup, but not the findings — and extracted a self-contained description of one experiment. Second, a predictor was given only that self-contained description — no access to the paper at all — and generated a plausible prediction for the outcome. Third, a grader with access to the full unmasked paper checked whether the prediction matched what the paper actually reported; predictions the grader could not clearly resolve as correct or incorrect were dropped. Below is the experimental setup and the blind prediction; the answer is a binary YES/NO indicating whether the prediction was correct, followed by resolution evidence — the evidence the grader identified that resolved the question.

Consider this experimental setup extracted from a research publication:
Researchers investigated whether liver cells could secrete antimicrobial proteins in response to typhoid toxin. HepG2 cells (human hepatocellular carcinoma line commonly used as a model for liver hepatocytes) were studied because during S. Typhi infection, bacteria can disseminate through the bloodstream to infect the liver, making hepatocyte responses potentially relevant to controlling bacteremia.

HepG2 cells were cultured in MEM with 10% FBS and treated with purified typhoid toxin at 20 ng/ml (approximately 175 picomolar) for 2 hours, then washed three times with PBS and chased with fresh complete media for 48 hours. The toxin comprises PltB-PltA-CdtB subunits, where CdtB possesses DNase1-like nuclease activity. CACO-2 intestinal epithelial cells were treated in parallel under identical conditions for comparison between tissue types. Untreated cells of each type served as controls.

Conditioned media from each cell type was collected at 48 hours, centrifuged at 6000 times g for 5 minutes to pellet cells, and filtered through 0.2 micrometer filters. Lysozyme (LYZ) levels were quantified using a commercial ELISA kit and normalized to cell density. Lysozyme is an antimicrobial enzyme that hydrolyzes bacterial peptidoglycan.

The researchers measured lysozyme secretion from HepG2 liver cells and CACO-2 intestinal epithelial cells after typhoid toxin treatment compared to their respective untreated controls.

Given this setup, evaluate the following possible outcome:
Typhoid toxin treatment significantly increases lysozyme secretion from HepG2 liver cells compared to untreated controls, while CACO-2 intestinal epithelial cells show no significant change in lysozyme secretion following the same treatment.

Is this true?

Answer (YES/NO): NO